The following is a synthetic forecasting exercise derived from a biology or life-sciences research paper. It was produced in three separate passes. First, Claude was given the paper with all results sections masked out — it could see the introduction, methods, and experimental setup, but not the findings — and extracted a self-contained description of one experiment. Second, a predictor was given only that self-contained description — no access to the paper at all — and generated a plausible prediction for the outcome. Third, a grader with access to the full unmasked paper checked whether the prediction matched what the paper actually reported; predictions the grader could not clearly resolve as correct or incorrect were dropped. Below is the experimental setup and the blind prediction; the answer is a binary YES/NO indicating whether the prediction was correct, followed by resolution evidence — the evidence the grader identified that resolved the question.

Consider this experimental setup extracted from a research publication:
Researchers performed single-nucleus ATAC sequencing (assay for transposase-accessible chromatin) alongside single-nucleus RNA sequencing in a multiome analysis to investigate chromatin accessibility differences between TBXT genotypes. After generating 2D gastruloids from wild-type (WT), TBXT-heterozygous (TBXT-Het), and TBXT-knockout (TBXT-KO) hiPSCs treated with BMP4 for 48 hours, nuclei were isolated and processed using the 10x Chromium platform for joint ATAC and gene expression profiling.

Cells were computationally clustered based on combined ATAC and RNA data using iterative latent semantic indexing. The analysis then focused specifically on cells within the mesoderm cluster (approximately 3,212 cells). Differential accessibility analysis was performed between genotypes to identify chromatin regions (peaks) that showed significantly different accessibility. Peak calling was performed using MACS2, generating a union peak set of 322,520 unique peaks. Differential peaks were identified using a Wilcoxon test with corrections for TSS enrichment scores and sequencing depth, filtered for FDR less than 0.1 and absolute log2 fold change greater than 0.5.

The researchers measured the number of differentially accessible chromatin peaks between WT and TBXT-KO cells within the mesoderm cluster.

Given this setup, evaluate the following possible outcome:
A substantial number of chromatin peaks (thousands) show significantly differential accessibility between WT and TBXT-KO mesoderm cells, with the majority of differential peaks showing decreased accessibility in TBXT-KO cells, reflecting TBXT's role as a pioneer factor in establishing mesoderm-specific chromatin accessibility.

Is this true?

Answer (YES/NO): NO